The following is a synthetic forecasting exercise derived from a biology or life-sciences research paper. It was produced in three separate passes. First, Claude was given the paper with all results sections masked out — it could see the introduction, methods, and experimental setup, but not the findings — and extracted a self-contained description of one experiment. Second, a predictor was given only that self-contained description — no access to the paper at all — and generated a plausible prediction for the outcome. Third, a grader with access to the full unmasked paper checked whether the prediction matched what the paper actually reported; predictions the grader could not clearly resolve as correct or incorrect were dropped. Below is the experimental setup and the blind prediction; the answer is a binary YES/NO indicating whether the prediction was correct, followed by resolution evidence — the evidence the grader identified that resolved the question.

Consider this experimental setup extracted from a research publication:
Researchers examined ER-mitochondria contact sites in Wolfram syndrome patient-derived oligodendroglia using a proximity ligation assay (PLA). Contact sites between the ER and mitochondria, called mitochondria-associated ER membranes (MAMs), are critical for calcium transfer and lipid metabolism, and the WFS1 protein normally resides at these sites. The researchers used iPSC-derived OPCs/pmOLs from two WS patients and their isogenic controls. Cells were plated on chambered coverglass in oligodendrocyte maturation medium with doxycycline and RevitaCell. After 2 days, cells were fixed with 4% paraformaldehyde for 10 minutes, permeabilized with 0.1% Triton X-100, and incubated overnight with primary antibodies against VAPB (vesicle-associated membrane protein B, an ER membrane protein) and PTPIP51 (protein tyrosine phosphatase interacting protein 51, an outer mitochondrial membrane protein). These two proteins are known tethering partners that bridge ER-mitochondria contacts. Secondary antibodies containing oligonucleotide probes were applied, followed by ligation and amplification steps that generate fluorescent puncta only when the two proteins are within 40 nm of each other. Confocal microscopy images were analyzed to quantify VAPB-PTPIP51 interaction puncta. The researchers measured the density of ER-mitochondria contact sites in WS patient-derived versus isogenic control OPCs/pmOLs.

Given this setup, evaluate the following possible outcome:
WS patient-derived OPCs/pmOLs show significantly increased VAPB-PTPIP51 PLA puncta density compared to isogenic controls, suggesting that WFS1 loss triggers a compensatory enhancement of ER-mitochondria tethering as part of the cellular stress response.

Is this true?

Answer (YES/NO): NO